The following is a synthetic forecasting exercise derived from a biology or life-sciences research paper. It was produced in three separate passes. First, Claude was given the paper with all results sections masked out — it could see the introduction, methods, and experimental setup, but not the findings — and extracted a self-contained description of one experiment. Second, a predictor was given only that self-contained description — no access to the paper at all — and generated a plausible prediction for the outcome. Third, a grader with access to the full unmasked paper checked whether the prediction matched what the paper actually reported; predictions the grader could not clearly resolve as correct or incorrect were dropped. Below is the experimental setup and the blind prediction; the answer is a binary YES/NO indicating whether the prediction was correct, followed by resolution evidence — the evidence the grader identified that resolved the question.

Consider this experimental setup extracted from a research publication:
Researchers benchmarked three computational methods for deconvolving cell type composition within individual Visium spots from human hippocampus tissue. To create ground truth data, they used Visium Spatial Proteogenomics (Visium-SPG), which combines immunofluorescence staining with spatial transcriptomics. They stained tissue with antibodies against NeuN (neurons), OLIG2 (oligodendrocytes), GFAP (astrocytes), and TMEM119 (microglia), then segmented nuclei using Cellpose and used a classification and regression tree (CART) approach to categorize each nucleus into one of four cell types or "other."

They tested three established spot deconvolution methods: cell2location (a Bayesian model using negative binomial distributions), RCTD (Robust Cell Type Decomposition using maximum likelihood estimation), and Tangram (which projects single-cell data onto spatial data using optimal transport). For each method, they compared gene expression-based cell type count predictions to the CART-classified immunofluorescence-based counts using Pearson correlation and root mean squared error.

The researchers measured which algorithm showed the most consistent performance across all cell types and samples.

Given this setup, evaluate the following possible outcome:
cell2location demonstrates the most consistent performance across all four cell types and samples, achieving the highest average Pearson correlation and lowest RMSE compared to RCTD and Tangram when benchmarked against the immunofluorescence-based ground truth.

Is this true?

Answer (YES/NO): NO